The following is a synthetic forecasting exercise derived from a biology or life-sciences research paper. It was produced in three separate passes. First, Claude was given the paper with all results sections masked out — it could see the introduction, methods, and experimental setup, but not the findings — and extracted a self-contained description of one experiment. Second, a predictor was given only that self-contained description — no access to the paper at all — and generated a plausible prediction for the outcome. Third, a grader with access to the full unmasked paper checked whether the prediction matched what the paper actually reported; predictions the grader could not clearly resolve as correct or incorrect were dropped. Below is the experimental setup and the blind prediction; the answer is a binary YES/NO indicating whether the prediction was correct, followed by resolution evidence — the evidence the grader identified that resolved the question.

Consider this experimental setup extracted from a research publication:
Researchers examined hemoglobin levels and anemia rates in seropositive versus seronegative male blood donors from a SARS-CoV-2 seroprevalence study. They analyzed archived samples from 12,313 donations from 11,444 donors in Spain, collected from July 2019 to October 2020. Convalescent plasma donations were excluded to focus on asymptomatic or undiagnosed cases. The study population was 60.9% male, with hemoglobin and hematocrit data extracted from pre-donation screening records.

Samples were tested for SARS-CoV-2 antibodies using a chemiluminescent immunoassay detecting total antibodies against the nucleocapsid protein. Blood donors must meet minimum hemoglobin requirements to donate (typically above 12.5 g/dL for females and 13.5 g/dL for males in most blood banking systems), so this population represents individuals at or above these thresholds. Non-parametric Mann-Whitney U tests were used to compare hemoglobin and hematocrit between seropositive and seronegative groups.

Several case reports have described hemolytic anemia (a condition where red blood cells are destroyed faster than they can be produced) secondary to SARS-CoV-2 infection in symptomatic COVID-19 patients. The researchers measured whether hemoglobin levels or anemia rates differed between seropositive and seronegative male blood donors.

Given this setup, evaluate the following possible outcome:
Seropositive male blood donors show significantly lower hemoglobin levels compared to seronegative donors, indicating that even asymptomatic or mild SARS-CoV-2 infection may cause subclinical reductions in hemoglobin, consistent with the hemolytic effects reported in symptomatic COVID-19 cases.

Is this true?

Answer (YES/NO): YES